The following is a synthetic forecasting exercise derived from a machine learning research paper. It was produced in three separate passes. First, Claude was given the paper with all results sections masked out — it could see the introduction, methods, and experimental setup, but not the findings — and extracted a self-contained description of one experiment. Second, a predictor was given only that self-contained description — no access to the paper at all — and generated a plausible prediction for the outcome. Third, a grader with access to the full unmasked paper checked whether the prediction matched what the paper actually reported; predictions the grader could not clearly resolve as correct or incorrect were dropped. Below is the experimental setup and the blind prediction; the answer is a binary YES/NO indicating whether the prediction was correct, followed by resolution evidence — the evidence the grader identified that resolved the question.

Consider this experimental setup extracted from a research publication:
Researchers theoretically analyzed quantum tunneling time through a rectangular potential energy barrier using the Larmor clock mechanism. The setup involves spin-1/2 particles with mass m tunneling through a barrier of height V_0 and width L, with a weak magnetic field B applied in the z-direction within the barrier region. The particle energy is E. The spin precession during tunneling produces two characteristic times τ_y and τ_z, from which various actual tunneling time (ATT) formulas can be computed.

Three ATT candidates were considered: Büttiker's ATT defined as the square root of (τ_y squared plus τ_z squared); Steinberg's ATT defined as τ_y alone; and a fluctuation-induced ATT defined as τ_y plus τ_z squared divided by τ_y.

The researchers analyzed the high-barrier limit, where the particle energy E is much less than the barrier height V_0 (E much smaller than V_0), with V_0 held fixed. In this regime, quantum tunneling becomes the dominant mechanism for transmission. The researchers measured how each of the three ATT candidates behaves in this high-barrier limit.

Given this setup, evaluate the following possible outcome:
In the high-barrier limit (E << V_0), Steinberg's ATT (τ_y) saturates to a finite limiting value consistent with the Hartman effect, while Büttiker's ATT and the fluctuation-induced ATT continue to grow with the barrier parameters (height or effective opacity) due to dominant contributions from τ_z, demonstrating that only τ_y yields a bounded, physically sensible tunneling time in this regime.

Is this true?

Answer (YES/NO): NO